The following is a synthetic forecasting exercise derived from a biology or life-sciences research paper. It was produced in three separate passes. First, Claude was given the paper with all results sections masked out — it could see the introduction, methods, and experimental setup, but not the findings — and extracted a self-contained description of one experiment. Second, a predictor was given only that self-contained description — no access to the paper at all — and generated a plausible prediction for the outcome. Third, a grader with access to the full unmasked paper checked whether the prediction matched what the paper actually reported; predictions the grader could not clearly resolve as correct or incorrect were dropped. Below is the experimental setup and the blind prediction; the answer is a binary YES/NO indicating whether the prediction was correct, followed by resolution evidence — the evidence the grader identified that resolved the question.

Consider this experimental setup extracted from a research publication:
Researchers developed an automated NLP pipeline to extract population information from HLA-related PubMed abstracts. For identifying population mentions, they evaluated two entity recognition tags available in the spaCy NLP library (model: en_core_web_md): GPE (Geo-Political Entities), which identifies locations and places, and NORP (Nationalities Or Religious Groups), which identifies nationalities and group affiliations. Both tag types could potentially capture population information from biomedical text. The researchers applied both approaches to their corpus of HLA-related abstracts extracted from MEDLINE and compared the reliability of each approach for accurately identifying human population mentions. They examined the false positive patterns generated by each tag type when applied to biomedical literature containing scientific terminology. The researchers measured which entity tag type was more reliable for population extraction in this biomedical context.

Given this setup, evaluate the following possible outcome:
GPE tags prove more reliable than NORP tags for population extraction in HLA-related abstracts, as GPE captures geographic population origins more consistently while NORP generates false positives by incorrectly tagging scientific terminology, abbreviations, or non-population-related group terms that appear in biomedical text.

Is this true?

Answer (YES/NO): NO